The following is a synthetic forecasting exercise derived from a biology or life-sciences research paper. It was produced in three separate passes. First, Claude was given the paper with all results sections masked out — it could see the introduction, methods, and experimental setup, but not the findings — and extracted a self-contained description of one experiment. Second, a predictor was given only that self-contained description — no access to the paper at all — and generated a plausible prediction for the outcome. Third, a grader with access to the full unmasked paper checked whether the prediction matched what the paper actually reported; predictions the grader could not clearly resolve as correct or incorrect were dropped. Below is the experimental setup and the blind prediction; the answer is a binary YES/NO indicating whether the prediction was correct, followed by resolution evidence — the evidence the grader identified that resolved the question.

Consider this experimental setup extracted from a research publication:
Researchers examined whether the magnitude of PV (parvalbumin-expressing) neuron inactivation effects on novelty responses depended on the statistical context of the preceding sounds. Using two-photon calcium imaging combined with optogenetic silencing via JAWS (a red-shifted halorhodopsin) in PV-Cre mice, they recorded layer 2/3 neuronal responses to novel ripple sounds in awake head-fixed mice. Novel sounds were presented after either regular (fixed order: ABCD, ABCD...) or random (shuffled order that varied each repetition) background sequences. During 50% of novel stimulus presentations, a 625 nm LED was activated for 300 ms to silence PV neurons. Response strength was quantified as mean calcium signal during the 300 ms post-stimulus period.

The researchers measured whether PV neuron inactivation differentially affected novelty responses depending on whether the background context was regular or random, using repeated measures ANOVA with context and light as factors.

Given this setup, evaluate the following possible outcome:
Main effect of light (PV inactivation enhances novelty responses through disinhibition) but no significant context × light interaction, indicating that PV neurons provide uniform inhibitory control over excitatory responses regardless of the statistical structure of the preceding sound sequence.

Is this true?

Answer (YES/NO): YES